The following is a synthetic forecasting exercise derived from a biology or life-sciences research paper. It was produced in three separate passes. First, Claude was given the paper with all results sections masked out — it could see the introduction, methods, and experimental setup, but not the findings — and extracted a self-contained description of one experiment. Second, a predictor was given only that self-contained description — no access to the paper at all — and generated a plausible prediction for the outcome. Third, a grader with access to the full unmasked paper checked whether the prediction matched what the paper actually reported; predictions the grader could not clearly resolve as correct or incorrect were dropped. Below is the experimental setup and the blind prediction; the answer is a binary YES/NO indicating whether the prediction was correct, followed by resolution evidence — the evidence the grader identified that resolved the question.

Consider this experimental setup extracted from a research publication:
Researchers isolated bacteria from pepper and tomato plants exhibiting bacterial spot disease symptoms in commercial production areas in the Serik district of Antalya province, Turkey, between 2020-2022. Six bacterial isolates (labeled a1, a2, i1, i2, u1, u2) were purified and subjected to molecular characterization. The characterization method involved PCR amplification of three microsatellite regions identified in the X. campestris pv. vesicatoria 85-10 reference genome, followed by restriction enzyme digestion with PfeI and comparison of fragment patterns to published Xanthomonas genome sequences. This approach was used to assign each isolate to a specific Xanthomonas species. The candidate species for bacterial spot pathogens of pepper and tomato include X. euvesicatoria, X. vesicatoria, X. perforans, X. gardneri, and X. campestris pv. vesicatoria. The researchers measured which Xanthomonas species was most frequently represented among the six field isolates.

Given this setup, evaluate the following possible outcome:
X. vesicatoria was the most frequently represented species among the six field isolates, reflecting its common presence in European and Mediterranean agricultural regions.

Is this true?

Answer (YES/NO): NO